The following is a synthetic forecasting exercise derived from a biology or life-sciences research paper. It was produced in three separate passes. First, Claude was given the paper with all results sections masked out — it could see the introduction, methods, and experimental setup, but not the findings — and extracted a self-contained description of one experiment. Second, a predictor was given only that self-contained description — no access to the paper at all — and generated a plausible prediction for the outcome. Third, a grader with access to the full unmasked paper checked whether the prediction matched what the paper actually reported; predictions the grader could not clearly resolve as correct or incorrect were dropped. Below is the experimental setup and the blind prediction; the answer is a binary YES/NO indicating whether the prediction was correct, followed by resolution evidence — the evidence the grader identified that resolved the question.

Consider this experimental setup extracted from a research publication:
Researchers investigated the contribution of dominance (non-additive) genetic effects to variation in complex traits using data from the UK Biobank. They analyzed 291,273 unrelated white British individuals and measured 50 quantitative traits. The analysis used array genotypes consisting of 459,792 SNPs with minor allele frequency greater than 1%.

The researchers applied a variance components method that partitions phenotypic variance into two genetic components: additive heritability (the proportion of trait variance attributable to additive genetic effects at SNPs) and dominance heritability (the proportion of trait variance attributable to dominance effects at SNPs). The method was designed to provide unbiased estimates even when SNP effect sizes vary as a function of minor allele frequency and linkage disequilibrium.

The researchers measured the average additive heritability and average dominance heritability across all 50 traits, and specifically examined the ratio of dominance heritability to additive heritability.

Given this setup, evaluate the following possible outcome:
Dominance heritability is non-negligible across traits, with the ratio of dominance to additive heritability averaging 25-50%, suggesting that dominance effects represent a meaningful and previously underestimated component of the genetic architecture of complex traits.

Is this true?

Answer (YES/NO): NO